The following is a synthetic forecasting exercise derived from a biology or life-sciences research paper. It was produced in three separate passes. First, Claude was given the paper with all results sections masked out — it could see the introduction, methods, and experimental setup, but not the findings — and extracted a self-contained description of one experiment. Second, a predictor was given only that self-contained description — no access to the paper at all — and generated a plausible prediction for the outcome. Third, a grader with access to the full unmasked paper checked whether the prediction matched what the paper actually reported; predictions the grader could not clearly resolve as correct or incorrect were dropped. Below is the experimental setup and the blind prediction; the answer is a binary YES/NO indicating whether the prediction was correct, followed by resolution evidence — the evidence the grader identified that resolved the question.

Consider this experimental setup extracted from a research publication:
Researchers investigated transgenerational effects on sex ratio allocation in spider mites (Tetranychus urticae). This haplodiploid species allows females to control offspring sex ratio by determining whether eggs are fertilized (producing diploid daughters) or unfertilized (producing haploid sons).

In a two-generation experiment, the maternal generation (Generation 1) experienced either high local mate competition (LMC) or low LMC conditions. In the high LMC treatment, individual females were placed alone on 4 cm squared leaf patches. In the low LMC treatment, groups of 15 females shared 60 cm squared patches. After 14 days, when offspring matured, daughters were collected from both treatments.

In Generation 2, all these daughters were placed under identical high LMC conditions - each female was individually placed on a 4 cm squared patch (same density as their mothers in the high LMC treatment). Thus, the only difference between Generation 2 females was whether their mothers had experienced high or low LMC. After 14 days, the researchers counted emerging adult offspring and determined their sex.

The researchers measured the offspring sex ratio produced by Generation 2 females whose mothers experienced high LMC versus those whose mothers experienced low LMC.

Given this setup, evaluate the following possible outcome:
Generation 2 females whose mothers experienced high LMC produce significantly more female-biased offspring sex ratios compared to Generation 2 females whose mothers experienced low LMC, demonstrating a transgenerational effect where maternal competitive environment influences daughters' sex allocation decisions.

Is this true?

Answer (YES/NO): YES